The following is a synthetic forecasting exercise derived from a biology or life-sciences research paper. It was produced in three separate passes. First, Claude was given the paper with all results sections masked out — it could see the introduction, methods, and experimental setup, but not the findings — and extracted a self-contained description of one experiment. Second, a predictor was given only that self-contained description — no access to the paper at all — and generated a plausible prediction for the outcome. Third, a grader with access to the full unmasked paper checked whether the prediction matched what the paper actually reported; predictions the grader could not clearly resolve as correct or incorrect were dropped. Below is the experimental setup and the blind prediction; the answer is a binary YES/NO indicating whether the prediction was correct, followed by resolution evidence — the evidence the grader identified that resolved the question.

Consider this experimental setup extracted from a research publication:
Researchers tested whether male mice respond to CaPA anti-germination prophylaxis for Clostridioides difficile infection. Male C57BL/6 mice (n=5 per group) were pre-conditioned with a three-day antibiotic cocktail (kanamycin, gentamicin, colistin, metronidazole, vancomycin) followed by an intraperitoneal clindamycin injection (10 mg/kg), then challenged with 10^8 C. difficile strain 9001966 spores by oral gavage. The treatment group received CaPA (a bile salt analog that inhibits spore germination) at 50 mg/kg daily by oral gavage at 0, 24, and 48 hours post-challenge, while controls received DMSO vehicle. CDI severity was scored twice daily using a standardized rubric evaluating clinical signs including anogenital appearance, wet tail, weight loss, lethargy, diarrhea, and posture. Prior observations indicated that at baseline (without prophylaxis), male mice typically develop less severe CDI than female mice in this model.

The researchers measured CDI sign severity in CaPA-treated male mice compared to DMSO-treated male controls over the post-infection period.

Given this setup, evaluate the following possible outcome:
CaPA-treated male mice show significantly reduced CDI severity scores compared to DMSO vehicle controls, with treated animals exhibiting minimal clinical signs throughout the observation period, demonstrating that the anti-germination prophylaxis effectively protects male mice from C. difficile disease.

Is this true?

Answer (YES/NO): NO